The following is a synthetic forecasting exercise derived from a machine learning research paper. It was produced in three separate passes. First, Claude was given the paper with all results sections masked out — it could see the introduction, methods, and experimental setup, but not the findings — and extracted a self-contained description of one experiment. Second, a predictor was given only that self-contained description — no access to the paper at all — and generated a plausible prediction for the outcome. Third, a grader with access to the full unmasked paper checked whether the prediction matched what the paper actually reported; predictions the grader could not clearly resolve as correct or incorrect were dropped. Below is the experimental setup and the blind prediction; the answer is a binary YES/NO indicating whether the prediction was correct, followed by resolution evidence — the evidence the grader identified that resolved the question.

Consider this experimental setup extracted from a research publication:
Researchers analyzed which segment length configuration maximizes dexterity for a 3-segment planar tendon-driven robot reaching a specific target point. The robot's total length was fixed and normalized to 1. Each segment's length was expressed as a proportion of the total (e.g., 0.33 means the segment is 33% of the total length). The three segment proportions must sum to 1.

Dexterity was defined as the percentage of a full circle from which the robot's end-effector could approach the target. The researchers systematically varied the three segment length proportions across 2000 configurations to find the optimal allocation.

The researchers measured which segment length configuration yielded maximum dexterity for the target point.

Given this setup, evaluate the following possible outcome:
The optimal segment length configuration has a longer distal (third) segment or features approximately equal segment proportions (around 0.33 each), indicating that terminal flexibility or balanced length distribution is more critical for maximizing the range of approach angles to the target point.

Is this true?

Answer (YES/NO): NO